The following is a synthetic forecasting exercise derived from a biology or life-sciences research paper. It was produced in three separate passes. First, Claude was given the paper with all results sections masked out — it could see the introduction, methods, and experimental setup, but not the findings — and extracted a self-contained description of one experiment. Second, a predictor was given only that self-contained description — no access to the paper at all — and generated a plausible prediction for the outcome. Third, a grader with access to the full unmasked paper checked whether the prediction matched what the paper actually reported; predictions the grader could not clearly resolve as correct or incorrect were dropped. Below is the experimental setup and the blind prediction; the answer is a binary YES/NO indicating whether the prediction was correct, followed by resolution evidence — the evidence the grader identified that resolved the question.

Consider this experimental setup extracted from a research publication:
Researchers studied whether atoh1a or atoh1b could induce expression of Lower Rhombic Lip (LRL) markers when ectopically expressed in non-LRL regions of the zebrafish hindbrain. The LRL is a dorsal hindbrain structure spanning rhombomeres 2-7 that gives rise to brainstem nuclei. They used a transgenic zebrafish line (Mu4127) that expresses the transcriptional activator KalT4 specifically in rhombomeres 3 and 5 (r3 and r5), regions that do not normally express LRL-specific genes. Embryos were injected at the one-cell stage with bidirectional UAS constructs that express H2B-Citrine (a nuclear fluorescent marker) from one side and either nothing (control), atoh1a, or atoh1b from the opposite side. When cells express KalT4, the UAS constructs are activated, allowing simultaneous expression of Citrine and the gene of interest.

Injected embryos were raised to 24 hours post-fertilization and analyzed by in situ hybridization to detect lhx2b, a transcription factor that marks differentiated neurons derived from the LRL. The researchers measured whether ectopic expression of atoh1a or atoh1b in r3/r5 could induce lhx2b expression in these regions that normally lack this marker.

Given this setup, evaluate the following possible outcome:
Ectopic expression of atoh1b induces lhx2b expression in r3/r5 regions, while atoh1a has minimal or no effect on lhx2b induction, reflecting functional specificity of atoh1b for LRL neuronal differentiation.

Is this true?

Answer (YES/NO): NO